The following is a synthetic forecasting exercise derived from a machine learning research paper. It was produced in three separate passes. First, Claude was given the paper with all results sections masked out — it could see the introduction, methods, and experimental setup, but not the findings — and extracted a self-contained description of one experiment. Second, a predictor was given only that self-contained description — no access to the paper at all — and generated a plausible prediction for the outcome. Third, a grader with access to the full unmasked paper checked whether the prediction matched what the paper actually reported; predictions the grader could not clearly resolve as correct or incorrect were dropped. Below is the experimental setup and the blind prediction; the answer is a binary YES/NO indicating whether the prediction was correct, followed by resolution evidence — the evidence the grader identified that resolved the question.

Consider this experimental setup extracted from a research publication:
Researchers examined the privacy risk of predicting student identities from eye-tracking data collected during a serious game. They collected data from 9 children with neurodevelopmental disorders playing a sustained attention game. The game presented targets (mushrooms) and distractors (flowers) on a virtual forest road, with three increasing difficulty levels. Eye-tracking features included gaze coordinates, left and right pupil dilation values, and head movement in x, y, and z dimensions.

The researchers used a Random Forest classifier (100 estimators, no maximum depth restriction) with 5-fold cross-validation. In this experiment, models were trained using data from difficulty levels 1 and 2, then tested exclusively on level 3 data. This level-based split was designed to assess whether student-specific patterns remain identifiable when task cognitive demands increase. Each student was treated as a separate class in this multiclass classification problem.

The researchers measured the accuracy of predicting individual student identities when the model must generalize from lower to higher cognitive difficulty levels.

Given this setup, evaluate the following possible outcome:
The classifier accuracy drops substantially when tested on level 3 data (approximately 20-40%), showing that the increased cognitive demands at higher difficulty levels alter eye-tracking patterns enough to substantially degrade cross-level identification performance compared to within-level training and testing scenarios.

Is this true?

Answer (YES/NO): NO